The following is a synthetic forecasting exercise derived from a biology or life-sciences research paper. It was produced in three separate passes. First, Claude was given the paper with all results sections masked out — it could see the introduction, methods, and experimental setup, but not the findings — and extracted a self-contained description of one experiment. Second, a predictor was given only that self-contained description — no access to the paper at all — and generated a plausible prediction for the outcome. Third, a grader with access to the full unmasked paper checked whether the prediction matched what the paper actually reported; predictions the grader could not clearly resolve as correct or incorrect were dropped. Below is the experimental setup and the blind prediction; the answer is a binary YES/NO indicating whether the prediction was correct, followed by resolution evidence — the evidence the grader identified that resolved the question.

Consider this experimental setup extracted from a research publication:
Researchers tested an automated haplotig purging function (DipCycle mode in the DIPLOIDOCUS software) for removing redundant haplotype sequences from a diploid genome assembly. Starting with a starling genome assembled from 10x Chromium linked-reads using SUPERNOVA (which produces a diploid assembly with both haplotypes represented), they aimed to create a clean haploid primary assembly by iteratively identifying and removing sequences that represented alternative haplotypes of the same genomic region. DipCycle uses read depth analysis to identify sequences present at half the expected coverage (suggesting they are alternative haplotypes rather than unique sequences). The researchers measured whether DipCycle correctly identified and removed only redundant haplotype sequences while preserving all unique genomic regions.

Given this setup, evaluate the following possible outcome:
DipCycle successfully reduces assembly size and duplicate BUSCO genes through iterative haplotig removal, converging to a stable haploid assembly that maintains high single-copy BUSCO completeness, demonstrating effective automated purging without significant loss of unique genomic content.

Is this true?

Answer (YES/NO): NO